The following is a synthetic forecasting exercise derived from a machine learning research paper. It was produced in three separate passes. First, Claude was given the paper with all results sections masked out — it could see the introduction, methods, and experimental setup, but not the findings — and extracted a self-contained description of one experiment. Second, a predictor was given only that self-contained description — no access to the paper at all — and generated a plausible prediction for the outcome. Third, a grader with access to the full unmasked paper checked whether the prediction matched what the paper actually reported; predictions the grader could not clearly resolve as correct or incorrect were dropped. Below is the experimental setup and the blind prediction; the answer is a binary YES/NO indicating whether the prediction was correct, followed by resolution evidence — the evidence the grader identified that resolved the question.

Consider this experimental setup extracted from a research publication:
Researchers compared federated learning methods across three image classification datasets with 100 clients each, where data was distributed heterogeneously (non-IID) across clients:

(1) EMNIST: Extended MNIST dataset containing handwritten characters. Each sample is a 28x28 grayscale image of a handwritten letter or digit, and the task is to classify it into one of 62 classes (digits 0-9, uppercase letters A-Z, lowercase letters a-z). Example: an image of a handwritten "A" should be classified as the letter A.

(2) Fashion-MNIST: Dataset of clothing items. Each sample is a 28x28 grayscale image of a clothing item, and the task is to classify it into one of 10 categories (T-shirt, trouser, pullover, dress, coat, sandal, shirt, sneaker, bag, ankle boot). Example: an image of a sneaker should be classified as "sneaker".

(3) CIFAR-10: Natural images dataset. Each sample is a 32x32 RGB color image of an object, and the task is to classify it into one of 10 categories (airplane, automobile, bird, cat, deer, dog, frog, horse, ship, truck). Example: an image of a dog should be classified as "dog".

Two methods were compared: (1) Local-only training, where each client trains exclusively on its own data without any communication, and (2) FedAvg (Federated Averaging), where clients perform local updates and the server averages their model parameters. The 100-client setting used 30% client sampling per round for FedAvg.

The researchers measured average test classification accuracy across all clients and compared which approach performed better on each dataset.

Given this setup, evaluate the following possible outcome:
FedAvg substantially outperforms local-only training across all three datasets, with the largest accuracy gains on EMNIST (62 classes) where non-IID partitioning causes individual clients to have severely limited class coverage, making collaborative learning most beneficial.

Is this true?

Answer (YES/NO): NO